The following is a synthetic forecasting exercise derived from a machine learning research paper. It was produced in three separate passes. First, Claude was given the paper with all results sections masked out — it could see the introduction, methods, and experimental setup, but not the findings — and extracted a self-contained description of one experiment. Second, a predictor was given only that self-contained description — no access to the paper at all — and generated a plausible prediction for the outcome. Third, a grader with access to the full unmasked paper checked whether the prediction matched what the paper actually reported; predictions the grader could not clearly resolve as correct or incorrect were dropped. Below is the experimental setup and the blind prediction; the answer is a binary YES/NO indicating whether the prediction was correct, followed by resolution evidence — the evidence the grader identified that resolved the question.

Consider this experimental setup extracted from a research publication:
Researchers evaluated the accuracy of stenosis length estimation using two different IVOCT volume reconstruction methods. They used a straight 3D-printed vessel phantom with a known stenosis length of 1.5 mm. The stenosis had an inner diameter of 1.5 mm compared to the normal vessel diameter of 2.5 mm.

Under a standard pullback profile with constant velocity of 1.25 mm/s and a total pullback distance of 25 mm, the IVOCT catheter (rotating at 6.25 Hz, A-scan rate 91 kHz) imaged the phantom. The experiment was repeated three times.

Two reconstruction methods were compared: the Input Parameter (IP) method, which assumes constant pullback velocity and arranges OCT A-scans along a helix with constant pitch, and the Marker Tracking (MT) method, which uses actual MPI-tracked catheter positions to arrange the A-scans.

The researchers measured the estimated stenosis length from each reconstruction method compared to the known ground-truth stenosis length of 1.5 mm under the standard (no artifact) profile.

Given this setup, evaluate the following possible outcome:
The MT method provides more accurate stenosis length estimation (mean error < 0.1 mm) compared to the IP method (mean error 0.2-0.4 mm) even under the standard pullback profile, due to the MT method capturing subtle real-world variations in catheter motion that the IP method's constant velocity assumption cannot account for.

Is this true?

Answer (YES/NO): NO